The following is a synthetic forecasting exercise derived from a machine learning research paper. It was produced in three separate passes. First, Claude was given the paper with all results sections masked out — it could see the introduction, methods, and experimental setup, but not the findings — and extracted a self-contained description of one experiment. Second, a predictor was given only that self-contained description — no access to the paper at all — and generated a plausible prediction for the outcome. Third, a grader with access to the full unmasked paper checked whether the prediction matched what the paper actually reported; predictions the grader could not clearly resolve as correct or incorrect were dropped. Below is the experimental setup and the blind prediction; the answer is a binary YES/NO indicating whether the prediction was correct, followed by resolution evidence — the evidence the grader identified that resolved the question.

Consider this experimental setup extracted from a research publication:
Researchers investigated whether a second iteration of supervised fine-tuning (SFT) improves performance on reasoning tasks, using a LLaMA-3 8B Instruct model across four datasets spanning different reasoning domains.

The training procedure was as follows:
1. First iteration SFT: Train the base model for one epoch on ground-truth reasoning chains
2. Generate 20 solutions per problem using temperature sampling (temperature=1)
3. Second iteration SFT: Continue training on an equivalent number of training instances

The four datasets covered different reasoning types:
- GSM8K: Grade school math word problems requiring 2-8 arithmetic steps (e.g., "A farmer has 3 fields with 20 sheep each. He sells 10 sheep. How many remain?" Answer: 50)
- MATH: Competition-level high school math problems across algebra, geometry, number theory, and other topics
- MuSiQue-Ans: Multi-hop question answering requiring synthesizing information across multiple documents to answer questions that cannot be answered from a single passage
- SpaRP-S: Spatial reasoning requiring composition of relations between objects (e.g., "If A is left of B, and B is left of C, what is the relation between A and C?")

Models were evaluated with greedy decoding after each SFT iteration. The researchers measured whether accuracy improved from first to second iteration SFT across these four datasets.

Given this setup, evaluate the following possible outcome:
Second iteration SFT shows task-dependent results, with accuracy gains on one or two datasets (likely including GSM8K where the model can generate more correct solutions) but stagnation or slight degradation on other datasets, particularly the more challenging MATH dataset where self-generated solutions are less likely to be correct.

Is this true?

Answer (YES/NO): NO